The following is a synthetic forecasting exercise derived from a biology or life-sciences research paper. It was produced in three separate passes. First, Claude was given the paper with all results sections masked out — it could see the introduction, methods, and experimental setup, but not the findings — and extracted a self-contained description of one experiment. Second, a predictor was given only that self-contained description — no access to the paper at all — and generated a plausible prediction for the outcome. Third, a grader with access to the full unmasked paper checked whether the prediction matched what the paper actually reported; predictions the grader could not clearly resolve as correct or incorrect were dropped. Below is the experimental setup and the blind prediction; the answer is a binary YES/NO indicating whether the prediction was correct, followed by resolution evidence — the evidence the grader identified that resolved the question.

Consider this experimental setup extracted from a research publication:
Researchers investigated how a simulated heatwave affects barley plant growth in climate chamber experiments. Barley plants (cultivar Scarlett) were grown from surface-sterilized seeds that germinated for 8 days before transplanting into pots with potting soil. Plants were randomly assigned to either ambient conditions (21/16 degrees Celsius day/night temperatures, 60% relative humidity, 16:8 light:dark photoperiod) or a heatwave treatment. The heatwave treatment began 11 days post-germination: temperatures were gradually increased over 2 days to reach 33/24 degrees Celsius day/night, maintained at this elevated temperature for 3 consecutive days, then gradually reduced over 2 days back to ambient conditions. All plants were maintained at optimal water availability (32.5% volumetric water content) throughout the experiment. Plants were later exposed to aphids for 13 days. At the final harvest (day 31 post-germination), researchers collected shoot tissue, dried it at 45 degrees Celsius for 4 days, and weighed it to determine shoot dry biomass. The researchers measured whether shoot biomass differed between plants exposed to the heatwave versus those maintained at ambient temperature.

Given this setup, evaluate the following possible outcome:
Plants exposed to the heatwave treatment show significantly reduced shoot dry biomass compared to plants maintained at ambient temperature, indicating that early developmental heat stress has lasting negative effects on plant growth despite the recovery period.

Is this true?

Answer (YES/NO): YES